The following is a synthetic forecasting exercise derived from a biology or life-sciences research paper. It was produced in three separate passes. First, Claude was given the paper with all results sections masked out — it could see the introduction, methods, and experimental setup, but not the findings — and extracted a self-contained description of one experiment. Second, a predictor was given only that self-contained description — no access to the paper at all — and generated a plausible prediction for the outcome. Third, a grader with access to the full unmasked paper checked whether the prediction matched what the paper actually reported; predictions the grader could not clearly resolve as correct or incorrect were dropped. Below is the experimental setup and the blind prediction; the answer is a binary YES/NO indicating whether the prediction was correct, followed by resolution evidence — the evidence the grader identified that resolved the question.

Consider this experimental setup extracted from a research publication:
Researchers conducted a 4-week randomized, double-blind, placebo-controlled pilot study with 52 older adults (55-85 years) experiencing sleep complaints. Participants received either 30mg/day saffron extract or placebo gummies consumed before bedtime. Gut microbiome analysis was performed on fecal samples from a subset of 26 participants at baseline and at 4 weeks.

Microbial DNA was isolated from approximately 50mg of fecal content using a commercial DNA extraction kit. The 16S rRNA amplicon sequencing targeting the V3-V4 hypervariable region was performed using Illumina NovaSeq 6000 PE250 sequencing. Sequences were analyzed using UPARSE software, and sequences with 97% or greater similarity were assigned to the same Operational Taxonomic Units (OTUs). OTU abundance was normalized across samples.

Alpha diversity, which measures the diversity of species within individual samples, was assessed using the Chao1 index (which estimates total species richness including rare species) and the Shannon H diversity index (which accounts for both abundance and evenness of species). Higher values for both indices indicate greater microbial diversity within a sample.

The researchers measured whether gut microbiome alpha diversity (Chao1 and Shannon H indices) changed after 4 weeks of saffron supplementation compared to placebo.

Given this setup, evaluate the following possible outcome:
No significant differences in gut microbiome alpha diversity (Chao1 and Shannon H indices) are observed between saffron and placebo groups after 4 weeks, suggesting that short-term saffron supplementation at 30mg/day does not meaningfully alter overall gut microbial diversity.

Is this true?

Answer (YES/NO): YES